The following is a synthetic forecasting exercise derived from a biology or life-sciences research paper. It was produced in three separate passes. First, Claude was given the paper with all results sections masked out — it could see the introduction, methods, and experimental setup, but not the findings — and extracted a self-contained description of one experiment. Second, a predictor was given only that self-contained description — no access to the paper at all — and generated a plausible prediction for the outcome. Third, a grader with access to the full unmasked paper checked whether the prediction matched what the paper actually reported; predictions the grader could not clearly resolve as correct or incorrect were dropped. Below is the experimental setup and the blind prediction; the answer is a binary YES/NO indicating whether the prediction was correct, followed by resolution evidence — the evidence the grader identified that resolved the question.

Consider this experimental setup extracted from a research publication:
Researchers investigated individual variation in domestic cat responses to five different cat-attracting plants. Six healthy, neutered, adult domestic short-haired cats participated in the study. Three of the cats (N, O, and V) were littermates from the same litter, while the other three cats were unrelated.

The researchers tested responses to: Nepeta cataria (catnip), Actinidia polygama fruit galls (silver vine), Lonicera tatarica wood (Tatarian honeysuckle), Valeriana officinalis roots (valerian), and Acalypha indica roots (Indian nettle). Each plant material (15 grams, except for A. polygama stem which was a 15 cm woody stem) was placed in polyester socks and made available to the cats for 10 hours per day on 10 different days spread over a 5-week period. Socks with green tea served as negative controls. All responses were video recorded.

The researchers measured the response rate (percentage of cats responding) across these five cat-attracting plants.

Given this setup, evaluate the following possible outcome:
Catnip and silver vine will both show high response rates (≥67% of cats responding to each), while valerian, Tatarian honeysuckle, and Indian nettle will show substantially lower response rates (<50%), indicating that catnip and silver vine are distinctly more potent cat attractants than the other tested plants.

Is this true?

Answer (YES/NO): NO